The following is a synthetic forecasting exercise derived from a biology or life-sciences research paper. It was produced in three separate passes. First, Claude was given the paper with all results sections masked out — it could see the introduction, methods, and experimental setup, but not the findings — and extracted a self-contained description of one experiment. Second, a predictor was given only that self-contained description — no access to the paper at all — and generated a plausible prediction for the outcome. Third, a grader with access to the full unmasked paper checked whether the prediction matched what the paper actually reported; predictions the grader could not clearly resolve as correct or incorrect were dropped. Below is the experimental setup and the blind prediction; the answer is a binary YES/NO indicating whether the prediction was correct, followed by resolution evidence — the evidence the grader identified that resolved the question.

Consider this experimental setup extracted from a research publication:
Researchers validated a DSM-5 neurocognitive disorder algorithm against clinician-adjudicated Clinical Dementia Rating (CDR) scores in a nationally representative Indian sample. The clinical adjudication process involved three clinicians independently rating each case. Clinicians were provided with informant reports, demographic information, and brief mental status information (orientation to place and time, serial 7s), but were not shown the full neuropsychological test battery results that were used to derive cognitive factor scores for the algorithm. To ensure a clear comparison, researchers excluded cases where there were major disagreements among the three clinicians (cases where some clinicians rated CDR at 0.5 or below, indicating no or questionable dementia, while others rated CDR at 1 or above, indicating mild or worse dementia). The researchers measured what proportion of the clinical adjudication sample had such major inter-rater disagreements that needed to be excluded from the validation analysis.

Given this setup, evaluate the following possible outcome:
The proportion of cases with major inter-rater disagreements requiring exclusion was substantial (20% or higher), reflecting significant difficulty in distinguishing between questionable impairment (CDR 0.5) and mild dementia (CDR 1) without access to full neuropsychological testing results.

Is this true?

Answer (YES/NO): NO